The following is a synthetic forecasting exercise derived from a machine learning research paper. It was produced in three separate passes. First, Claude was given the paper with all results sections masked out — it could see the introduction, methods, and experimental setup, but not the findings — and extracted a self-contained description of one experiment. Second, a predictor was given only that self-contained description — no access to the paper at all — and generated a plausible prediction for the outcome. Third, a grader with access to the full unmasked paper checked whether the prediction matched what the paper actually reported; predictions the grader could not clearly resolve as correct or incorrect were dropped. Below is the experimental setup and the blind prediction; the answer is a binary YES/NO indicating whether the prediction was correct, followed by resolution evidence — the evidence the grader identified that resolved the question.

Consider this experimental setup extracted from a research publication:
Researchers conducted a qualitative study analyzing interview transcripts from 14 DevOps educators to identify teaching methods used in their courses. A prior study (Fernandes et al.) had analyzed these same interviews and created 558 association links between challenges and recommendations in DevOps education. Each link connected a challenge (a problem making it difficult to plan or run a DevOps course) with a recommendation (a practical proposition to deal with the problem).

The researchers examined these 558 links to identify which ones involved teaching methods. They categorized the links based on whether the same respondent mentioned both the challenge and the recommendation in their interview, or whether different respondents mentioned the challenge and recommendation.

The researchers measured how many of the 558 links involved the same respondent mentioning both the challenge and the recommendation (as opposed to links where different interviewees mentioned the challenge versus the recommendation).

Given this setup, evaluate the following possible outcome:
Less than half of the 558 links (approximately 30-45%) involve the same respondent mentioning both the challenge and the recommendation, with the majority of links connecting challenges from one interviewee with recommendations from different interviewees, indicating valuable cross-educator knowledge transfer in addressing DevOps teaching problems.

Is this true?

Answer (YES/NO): NO